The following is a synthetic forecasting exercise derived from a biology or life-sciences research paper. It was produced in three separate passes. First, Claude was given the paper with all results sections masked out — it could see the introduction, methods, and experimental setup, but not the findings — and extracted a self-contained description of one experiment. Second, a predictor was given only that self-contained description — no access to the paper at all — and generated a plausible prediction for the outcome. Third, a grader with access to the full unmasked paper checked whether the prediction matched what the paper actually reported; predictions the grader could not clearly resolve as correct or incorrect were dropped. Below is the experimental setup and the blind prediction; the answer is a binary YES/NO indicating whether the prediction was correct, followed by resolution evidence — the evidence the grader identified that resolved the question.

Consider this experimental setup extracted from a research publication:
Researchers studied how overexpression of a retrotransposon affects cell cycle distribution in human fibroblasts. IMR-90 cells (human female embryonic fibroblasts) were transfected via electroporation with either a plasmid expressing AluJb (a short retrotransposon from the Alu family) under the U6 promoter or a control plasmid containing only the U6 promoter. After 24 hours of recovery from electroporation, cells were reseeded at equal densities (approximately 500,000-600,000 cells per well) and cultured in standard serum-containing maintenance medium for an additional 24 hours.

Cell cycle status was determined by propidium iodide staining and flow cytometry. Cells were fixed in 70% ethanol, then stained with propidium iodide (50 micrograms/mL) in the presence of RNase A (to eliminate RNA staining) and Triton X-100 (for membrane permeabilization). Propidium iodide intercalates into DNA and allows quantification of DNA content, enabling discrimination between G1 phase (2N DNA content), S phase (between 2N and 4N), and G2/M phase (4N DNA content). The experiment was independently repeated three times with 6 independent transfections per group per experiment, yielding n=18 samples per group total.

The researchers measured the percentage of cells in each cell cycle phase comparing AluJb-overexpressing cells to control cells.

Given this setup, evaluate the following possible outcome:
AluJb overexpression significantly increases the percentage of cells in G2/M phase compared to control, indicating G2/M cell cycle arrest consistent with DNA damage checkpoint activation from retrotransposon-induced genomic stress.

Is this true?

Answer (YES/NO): NO